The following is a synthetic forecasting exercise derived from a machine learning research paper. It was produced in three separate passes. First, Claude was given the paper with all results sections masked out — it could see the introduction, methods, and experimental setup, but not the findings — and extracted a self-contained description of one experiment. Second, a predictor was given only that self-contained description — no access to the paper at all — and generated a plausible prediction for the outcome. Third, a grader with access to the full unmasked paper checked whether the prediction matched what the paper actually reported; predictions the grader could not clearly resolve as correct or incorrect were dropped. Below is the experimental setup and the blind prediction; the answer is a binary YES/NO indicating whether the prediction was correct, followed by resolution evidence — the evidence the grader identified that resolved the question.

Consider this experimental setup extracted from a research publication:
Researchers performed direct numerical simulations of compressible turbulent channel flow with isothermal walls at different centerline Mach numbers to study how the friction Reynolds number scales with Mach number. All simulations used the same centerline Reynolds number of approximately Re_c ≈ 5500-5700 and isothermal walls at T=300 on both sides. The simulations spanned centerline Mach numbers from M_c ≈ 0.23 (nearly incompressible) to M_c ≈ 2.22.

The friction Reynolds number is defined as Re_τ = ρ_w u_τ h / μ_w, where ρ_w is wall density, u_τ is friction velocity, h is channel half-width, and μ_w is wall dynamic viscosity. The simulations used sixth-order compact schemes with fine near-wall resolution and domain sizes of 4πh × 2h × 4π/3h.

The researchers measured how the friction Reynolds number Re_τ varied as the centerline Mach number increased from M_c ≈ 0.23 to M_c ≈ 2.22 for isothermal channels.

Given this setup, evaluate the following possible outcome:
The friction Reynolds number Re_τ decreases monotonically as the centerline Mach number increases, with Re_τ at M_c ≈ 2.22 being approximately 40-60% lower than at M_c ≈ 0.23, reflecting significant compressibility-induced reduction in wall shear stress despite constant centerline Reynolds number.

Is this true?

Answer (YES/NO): NO